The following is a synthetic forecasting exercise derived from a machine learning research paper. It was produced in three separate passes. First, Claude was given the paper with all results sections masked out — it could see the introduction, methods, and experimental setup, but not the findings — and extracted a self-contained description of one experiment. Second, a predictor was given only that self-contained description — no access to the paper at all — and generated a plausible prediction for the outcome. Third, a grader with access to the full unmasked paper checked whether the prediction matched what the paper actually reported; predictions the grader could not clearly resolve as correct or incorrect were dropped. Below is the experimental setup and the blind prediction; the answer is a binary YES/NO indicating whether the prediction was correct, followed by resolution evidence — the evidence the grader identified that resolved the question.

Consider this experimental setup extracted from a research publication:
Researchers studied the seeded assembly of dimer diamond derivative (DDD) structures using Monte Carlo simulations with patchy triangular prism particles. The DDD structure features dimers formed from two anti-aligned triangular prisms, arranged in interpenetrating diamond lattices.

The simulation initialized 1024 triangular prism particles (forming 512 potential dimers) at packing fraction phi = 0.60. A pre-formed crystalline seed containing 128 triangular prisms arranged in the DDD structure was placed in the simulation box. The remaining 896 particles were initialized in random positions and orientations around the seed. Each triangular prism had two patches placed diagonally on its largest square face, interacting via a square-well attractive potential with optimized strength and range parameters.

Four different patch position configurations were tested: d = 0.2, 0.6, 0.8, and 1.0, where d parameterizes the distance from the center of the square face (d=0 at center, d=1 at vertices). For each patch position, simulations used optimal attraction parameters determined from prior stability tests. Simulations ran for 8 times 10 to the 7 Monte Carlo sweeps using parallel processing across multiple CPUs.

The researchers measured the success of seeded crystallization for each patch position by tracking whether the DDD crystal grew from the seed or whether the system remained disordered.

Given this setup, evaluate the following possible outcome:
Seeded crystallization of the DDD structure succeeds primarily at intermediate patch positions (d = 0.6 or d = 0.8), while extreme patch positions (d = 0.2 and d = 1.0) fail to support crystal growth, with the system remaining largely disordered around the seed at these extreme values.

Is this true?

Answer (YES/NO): YES